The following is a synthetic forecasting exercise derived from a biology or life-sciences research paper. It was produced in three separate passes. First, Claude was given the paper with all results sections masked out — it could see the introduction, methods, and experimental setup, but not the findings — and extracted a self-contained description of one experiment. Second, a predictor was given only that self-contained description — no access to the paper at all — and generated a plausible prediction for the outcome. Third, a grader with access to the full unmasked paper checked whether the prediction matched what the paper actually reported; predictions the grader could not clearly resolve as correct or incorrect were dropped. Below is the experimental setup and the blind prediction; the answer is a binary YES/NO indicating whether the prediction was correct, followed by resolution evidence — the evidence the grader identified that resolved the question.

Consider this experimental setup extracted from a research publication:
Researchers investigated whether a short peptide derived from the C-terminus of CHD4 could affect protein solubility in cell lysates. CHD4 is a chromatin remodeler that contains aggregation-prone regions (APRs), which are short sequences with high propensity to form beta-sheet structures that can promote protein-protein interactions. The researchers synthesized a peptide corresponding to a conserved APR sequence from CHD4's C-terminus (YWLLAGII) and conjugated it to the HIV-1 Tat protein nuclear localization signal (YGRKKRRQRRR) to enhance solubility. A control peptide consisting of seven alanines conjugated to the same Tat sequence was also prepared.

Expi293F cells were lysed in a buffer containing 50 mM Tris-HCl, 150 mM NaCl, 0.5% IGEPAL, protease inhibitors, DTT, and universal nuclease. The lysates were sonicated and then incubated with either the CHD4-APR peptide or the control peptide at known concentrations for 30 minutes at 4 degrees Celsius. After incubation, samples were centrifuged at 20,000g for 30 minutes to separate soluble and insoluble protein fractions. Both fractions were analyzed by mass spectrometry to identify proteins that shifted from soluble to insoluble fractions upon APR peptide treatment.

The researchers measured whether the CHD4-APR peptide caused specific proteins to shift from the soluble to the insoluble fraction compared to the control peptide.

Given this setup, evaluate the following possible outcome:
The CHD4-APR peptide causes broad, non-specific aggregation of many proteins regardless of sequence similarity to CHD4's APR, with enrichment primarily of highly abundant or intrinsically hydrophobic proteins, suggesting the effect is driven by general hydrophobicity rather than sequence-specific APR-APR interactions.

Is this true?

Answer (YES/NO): NO